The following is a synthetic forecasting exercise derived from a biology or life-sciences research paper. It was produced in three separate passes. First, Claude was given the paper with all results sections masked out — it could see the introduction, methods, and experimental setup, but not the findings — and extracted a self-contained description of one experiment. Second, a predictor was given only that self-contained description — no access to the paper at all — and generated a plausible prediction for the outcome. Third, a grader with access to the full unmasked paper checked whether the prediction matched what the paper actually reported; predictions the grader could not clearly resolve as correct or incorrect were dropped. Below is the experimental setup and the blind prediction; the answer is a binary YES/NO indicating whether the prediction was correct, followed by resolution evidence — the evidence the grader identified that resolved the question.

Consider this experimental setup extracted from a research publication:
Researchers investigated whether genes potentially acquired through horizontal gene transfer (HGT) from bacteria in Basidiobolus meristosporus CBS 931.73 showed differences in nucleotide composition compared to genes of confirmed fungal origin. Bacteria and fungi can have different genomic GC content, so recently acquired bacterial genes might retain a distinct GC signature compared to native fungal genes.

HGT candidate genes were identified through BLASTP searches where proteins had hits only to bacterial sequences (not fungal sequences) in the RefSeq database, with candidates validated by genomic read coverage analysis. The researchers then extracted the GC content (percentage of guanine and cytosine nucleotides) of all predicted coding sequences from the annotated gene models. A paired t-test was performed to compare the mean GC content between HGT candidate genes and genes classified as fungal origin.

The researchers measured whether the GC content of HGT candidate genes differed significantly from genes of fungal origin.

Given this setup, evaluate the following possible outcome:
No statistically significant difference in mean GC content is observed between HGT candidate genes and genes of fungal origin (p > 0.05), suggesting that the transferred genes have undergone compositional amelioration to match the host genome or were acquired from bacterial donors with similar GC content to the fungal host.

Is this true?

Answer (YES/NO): NO